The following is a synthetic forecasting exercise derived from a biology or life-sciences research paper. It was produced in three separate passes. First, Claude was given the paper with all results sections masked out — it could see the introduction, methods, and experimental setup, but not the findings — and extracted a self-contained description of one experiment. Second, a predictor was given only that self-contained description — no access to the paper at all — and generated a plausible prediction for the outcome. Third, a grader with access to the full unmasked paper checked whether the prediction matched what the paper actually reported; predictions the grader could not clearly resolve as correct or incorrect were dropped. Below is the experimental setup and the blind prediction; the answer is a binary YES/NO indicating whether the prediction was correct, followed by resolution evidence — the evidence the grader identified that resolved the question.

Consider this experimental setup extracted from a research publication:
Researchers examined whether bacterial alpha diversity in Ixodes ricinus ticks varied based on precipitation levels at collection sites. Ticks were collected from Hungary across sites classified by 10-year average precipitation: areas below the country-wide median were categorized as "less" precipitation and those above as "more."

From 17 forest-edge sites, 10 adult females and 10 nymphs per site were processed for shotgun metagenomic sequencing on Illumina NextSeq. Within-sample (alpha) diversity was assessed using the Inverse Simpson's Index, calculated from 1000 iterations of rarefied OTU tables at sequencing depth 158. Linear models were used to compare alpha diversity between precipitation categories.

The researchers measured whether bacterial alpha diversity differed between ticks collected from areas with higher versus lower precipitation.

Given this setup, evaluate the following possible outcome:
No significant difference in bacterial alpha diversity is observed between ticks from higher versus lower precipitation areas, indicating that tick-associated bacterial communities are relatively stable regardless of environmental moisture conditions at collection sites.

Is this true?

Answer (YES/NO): YES